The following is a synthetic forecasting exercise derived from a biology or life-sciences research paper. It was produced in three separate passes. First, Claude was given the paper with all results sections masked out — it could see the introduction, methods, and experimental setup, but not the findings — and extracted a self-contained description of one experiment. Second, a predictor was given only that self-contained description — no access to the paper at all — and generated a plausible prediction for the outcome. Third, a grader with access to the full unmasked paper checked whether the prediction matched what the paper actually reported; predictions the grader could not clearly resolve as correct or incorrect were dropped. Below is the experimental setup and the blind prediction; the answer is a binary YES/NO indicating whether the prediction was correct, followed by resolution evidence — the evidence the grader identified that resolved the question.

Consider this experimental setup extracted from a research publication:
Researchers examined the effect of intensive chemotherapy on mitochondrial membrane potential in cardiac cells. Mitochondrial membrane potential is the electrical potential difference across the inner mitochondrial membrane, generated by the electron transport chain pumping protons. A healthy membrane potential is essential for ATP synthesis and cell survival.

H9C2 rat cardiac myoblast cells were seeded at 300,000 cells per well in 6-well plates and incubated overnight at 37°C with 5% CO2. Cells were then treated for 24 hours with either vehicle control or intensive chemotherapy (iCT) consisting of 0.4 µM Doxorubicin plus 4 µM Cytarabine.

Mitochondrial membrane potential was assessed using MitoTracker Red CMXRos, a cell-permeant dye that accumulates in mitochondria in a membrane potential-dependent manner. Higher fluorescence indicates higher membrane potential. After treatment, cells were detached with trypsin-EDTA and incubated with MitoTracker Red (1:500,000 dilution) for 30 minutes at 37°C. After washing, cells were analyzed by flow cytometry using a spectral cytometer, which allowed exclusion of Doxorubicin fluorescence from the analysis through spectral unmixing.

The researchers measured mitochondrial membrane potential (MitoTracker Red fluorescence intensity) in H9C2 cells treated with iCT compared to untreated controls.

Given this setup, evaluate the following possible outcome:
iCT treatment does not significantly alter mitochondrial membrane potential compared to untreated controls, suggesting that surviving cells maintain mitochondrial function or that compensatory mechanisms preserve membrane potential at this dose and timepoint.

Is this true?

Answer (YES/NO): NO